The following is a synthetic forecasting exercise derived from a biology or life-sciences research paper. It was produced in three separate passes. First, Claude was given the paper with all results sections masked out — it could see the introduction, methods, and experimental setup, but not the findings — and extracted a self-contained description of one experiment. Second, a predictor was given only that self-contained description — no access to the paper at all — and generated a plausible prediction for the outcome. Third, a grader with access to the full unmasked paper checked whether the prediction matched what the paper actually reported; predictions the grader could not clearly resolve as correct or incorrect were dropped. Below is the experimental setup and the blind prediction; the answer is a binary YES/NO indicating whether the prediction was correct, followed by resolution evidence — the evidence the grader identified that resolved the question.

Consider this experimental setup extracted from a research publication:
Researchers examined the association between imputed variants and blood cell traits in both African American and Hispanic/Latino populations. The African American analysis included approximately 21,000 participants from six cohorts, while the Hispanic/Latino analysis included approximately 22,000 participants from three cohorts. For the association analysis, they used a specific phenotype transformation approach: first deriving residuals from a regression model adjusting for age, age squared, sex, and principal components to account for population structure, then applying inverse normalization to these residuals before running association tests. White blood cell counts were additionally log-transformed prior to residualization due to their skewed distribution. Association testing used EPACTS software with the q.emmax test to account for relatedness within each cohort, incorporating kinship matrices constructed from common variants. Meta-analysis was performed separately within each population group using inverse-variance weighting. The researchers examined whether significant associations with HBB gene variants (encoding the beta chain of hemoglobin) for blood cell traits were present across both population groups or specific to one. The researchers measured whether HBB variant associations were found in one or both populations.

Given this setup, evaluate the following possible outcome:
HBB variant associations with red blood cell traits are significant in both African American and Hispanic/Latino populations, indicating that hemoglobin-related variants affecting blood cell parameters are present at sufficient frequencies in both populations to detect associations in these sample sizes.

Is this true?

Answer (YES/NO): NO